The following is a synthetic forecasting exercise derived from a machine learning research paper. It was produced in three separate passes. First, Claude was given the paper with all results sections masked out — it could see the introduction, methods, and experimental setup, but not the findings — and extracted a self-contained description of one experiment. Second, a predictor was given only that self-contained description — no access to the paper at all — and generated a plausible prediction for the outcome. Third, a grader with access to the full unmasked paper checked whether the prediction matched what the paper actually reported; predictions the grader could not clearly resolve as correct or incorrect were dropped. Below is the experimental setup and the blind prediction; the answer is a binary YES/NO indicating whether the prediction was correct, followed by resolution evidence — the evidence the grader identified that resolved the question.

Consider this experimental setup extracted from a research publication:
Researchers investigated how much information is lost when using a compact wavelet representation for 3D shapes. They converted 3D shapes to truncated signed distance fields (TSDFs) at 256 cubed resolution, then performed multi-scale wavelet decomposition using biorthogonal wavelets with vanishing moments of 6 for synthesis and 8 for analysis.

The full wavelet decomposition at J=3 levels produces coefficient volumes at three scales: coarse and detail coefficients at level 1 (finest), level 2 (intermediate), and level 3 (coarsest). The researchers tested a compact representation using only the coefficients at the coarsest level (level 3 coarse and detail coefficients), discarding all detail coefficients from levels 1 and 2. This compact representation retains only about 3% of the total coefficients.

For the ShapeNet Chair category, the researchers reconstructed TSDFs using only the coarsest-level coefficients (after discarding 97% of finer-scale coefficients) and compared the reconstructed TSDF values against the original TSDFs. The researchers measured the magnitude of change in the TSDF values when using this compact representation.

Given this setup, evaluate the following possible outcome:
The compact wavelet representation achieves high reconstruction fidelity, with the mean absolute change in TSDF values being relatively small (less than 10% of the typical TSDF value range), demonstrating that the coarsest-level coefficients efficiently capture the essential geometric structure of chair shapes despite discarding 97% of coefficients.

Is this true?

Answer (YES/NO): YES